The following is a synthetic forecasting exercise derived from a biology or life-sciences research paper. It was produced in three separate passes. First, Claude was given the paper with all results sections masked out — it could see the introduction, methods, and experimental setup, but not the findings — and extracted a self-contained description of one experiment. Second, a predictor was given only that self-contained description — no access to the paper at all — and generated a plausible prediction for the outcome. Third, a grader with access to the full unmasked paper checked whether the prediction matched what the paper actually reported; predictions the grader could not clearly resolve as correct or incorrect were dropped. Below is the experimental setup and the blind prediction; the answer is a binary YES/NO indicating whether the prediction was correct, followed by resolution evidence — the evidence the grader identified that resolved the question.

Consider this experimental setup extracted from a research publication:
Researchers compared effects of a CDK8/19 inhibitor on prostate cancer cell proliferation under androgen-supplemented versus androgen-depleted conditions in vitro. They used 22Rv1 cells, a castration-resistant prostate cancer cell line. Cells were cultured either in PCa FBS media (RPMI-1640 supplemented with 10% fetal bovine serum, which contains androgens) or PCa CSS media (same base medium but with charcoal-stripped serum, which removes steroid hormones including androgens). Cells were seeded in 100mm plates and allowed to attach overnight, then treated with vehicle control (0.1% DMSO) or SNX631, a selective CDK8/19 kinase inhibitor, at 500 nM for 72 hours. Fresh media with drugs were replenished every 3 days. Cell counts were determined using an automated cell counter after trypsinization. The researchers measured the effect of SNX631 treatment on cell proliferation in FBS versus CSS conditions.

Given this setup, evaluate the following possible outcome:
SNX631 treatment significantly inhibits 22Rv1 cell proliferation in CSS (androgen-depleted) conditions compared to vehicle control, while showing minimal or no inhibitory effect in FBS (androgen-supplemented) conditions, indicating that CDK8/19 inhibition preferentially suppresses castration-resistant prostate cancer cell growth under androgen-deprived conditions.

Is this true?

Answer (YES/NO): NO